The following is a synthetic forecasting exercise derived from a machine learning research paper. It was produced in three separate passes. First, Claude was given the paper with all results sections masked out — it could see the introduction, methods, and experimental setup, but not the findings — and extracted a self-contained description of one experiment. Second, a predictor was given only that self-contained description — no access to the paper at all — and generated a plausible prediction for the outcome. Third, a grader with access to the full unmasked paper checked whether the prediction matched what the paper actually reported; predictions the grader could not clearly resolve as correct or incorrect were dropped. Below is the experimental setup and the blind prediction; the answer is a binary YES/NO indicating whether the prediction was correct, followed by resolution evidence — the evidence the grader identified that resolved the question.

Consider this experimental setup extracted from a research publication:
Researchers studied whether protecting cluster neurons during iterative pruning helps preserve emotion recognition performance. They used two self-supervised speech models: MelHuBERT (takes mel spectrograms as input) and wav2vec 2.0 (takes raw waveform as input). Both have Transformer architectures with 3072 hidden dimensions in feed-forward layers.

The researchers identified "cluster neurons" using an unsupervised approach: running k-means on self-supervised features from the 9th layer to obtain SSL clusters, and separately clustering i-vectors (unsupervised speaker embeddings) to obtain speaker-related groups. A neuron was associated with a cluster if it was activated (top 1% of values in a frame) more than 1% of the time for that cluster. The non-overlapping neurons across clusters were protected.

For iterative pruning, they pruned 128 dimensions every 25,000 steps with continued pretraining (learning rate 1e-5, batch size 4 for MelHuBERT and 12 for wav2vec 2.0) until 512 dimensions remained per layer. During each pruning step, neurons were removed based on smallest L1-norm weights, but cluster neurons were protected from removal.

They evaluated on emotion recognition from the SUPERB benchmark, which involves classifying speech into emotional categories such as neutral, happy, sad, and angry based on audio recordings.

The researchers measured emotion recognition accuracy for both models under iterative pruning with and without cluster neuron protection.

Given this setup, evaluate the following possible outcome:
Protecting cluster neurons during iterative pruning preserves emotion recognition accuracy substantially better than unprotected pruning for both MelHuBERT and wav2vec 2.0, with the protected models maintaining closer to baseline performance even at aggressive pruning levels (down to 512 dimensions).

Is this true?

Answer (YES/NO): NO